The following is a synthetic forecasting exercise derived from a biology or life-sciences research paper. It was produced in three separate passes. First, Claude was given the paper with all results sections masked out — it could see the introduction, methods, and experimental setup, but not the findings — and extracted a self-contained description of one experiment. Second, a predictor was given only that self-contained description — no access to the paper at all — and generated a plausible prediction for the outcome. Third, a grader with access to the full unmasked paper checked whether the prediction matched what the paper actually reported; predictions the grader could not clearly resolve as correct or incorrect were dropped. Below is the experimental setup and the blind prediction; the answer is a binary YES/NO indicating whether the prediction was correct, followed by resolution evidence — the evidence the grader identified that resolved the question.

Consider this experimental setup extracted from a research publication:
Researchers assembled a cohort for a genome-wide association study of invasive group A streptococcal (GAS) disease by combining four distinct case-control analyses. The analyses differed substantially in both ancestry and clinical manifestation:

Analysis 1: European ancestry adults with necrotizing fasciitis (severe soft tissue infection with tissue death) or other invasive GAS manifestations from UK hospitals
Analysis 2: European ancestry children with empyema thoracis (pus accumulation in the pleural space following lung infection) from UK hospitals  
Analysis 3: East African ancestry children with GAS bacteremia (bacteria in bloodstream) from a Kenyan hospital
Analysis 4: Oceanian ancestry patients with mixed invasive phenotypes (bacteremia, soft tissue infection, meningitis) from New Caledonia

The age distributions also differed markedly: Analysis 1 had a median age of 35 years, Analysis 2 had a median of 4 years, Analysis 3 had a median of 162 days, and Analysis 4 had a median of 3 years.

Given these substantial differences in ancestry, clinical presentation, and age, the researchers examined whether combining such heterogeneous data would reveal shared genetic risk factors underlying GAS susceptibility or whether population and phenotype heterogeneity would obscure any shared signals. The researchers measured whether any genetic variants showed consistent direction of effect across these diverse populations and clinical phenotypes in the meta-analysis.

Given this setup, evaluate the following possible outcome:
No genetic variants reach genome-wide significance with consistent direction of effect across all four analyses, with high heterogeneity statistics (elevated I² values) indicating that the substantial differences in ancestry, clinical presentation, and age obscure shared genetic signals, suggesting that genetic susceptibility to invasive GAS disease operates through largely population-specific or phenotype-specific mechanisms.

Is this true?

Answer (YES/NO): NO